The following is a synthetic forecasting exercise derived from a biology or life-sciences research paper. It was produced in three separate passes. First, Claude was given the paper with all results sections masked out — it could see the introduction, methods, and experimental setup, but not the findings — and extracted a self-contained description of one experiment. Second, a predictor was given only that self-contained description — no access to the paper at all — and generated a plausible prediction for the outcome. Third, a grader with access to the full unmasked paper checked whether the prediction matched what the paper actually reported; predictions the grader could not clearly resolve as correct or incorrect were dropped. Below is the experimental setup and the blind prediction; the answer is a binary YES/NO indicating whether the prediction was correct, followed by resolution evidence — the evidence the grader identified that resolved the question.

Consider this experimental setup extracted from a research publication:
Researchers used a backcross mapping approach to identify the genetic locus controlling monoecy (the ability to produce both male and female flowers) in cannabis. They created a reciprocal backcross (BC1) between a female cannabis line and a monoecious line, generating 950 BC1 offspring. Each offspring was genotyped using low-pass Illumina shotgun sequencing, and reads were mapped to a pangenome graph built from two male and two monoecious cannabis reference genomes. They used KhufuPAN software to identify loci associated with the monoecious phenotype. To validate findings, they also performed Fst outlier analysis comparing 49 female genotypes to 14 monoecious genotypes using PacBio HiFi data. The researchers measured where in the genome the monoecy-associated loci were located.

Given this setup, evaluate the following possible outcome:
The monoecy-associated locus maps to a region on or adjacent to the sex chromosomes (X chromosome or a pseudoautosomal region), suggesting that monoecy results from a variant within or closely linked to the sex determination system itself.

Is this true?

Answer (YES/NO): YES